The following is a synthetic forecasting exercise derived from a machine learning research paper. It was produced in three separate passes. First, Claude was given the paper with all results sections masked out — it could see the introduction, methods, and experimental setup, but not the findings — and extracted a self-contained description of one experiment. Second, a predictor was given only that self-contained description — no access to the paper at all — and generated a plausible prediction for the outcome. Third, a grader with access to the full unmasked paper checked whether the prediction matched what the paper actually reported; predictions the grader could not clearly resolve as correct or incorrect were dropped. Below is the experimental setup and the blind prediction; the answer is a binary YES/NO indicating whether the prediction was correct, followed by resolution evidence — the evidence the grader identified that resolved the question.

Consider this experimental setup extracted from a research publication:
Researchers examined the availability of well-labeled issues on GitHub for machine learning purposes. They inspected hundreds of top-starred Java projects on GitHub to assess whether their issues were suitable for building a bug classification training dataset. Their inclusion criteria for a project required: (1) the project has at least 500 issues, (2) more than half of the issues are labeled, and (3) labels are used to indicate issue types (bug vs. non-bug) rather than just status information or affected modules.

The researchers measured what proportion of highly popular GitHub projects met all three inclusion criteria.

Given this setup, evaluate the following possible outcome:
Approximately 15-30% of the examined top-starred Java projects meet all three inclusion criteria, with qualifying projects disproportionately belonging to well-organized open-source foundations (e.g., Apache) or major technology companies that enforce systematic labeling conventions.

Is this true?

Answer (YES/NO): NO